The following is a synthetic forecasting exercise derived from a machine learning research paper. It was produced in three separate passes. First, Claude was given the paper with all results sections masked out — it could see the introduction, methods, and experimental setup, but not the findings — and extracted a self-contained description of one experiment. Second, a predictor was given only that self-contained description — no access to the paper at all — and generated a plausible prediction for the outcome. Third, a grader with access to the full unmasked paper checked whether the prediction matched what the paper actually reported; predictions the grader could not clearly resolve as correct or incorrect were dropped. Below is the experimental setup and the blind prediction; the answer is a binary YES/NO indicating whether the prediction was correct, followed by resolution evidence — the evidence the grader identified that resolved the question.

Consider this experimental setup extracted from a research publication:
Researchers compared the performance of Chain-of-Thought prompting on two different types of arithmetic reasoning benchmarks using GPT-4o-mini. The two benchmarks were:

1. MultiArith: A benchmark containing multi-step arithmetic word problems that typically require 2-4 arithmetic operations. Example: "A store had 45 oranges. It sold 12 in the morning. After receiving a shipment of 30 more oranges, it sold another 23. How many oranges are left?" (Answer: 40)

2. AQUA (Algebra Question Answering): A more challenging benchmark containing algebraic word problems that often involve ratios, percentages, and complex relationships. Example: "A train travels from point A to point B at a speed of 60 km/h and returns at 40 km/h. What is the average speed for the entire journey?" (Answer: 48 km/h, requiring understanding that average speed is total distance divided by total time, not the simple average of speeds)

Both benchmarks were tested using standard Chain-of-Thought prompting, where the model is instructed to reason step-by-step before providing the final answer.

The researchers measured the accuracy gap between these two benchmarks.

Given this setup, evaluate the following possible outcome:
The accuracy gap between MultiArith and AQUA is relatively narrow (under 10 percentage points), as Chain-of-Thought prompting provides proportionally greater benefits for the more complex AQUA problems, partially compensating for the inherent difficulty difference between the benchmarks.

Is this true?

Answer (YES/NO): NO